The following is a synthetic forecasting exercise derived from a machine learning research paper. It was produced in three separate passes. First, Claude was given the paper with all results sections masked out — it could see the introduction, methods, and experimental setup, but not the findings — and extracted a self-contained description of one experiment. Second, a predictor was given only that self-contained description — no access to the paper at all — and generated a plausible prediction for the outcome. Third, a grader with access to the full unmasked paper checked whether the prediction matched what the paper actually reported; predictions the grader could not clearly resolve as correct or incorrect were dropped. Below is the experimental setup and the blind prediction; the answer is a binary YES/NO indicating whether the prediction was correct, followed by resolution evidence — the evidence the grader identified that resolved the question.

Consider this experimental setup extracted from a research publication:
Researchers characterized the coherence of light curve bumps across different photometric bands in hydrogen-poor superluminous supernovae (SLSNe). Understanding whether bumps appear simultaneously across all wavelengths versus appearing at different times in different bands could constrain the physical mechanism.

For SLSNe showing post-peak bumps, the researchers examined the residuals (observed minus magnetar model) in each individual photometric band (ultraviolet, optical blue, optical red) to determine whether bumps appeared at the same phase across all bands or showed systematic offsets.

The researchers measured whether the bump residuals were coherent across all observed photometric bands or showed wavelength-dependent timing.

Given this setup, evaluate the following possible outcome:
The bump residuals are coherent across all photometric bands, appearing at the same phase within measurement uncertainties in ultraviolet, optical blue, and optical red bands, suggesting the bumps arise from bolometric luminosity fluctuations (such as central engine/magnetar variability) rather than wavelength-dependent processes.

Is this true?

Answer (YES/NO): NO